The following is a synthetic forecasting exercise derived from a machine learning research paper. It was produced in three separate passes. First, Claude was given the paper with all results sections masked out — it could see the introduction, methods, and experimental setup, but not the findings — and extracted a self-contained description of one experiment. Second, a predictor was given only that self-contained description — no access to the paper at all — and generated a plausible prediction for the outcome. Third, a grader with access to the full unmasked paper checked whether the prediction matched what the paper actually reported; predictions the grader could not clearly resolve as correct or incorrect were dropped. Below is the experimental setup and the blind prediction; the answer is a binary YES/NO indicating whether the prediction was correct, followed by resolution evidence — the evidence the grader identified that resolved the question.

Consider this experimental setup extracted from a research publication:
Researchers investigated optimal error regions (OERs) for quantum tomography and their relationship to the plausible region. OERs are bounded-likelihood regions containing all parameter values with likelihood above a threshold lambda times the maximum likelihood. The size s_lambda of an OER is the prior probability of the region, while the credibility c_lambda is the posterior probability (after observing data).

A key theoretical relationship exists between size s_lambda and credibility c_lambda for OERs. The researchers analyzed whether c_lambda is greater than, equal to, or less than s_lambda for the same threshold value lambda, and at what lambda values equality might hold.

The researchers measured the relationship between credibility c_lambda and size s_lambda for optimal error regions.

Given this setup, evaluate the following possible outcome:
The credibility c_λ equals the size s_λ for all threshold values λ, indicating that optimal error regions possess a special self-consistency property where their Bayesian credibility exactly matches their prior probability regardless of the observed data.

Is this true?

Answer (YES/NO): NO